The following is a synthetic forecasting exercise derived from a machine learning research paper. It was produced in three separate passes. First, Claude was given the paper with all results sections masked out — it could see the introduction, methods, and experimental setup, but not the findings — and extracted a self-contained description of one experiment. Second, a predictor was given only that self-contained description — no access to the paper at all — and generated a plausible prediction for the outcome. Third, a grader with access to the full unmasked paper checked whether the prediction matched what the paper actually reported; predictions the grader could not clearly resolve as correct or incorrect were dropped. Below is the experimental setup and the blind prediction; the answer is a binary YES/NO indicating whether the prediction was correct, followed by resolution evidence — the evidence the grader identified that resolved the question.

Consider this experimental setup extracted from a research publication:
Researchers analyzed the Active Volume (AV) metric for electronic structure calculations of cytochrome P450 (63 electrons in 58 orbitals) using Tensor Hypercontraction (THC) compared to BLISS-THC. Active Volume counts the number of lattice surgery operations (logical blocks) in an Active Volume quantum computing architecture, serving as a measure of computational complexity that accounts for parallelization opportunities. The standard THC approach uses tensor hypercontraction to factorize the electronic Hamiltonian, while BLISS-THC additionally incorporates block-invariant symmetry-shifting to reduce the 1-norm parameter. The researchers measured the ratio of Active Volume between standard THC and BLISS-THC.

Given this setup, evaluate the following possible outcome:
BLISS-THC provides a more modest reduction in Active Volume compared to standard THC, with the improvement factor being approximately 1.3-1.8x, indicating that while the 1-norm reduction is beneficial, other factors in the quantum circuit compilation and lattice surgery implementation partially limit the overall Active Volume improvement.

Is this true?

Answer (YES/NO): NO